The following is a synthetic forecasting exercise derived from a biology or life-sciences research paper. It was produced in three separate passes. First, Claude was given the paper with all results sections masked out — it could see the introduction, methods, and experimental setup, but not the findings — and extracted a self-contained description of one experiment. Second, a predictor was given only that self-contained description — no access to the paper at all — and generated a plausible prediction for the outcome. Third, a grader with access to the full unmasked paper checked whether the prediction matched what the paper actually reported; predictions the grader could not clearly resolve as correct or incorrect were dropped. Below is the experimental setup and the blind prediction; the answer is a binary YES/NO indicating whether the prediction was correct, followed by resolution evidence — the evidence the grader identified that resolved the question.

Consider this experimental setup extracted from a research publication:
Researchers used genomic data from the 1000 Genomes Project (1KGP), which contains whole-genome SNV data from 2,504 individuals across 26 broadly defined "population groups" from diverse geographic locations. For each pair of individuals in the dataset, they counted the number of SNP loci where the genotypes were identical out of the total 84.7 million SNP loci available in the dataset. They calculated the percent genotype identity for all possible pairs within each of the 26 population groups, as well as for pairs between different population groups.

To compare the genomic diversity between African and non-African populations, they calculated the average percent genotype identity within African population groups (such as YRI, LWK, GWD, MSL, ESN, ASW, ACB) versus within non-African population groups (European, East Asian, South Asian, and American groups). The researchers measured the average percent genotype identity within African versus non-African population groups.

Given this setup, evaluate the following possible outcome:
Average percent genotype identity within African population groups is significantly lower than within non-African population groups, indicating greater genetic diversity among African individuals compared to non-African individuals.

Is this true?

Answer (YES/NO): NO